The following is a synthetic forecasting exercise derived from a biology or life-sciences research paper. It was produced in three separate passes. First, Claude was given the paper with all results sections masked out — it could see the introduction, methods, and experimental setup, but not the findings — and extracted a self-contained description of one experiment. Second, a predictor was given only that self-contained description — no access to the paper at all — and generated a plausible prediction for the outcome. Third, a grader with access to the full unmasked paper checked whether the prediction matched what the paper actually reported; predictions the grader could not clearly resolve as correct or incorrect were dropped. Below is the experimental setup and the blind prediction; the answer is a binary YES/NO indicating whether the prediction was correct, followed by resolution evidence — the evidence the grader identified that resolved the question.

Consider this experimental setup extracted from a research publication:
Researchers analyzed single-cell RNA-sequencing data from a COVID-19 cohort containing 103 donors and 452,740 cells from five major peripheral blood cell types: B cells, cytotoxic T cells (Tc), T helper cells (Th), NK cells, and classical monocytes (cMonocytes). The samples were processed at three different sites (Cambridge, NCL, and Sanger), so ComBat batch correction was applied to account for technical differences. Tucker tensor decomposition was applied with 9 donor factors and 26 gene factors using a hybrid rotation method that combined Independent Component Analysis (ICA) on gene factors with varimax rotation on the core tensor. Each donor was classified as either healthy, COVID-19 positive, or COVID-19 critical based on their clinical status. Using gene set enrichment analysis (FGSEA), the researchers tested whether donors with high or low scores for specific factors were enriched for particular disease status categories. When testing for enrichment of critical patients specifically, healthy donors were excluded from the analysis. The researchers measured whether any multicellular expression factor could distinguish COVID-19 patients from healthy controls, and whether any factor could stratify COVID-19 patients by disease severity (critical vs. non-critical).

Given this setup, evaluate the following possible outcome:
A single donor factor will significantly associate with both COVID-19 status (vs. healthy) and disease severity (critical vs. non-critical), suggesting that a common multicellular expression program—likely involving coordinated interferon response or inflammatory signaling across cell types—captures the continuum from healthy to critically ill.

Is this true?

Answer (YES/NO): YES